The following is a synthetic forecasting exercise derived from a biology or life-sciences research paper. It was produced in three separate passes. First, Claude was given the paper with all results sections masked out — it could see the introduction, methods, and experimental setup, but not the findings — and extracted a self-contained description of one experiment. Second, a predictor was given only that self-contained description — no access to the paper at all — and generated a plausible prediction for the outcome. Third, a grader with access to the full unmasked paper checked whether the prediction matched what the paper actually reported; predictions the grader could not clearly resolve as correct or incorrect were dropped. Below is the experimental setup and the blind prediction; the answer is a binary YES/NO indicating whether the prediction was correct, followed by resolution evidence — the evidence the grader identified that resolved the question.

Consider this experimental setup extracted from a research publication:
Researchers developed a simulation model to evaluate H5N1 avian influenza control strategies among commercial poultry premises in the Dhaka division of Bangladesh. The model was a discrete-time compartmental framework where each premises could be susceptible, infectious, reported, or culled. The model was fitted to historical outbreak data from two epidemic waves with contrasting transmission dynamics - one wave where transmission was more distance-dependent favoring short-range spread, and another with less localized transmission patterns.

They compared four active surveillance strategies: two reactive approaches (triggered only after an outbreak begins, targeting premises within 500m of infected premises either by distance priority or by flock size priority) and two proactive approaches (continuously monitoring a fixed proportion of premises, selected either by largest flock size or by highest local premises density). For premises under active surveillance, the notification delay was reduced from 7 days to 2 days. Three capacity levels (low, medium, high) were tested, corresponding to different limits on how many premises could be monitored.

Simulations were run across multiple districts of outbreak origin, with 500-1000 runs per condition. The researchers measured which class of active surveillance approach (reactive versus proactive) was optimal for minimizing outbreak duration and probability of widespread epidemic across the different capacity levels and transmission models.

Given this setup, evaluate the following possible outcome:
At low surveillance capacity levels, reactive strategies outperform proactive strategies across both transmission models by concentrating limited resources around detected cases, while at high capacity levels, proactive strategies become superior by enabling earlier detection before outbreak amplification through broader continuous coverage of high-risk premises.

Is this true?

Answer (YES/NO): NO